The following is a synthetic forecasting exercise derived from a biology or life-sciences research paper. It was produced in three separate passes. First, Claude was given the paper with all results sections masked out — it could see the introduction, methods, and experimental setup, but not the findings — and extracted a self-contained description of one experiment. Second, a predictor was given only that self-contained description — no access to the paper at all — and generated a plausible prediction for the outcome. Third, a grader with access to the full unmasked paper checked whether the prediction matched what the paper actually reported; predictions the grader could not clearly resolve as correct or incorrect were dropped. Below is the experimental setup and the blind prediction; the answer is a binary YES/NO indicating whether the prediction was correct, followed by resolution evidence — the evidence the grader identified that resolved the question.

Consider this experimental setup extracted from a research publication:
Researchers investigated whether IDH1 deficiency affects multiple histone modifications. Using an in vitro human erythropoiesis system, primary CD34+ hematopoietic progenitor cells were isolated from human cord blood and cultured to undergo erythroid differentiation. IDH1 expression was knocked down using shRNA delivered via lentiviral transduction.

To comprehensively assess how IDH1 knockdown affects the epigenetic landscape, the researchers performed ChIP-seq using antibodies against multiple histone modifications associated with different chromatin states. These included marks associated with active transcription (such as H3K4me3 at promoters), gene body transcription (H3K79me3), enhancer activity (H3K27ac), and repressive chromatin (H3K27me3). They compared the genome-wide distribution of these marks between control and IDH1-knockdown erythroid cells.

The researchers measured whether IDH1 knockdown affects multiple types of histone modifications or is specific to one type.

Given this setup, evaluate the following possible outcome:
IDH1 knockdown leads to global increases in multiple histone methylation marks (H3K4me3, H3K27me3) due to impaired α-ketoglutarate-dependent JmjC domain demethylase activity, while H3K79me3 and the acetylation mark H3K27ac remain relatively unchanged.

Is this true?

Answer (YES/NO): NO